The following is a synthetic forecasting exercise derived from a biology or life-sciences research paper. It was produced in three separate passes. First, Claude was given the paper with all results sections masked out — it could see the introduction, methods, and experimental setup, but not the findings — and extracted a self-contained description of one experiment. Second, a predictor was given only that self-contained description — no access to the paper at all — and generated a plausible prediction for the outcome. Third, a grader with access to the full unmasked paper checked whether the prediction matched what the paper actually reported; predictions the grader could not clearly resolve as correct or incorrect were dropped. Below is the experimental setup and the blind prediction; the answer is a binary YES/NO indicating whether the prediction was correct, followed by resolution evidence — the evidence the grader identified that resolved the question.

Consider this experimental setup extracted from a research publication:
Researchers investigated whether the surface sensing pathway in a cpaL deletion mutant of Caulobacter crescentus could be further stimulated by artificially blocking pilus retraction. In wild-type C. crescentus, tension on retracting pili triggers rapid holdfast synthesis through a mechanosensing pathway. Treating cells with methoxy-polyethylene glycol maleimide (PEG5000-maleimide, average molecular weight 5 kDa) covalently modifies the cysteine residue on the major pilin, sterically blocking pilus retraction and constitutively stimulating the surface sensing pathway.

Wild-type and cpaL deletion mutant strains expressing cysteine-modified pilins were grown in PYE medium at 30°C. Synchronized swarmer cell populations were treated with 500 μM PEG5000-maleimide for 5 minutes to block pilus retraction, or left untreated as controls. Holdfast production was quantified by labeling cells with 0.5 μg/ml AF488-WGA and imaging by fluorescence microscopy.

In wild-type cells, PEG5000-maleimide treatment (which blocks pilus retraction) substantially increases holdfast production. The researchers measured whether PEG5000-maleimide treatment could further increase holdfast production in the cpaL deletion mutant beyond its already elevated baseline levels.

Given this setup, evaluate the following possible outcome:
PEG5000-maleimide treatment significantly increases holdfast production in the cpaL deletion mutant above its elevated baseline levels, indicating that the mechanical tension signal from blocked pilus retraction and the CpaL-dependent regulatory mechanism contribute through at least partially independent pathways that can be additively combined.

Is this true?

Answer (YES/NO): NO